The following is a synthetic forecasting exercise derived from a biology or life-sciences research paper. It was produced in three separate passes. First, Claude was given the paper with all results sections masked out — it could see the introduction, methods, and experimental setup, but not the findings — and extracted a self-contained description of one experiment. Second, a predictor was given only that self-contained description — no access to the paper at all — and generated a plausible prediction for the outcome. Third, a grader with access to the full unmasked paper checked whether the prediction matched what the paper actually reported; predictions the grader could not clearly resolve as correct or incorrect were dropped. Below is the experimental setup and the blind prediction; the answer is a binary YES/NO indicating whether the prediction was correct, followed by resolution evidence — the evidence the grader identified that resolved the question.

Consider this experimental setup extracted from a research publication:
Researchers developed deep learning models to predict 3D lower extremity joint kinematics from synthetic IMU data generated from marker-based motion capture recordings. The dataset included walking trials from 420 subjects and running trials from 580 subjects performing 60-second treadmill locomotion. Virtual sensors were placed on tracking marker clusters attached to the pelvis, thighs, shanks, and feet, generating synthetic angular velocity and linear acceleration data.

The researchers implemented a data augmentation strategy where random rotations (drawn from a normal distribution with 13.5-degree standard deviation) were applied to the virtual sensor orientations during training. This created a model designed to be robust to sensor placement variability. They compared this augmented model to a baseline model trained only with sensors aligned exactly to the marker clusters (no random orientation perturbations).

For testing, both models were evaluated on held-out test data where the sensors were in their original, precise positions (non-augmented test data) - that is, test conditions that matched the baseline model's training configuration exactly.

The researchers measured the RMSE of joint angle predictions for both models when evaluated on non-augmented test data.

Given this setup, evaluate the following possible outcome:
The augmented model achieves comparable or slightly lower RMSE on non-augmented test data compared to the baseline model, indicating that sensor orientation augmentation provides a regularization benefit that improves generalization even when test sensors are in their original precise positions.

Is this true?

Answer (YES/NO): NO